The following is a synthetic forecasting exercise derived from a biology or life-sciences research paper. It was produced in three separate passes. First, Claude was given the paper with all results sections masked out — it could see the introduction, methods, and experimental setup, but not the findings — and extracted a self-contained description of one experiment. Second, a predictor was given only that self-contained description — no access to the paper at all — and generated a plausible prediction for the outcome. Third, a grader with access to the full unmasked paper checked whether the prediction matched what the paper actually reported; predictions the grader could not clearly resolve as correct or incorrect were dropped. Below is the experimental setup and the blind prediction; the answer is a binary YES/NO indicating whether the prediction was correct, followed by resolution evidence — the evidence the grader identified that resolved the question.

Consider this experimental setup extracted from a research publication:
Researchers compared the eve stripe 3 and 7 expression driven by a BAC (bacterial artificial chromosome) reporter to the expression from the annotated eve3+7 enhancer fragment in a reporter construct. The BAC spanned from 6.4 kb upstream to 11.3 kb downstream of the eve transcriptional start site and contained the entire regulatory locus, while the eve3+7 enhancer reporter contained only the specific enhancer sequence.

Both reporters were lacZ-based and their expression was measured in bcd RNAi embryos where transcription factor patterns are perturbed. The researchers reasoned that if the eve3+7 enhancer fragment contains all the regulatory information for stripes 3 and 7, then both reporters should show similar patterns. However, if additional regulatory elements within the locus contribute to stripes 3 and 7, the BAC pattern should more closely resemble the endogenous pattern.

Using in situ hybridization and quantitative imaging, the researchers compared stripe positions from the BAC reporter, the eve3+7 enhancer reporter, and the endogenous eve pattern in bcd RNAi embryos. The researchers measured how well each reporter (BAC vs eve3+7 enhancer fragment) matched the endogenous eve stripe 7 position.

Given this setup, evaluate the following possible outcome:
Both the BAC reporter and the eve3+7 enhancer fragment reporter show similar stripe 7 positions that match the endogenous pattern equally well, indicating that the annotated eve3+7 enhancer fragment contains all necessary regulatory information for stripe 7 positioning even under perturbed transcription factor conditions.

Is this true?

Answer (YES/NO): NO